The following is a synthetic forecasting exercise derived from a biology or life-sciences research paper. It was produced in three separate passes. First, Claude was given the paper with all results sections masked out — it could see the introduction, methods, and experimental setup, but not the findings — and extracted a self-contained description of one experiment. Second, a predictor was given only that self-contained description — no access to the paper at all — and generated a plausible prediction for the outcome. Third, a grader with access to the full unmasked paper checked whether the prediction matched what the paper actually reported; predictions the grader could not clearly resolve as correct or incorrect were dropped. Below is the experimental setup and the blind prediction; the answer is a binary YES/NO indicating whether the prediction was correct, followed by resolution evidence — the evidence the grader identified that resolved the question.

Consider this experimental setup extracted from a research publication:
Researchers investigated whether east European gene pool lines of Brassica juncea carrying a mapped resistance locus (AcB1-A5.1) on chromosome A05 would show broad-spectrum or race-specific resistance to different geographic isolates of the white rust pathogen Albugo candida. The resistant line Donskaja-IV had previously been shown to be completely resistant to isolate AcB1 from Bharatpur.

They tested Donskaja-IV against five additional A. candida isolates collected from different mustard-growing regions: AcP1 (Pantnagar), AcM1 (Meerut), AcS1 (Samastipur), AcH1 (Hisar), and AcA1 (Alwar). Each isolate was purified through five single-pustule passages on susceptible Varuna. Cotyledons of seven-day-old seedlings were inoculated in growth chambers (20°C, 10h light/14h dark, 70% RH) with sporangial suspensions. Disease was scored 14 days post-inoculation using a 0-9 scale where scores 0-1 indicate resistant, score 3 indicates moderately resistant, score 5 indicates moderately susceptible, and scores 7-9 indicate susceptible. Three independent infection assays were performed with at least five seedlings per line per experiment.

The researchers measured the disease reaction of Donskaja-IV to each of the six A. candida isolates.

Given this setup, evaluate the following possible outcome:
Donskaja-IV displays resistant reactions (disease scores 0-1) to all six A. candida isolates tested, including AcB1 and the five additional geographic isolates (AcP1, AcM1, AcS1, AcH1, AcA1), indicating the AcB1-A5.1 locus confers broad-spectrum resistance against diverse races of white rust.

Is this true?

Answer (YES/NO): YES